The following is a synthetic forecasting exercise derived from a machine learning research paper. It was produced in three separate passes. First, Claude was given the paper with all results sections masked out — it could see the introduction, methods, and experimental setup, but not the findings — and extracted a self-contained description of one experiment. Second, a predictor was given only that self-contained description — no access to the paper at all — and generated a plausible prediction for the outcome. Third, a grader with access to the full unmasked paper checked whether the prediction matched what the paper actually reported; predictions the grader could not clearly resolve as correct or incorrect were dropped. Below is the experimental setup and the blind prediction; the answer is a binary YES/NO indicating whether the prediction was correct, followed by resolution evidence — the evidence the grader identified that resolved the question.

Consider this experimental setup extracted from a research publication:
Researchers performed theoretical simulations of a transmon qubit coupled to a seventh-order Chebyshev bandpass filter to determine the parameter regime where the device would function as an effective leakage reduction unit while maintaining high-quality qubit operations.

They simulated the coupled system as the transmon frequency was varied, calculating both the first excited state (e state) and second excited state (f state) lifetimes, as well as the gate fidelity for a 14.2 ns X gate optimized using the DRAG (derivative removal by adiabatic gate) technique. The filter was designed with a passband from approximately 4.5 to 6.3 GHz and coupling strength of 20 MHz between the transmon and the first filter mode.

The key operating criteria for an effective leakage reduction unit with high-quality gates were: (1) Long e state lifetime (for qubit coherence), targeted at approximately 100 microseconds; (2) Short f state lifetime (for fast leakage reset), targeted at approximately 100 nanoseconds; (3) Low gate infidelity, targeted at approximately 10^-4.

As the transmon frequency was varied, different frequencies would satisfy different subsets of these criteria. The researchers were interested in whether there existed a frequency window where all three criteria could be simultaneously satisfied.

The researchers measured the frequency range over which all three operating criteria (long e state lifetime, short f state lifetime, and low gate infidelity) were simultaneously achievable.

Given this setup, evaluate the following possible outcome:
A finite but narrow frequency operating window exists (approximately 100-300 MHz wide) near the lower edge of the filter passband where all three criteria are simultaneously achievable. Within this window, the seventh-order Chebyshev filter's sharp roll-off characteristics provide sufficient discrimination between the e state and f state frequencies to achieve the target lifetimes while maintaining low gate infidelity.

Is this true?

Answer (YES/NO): YES